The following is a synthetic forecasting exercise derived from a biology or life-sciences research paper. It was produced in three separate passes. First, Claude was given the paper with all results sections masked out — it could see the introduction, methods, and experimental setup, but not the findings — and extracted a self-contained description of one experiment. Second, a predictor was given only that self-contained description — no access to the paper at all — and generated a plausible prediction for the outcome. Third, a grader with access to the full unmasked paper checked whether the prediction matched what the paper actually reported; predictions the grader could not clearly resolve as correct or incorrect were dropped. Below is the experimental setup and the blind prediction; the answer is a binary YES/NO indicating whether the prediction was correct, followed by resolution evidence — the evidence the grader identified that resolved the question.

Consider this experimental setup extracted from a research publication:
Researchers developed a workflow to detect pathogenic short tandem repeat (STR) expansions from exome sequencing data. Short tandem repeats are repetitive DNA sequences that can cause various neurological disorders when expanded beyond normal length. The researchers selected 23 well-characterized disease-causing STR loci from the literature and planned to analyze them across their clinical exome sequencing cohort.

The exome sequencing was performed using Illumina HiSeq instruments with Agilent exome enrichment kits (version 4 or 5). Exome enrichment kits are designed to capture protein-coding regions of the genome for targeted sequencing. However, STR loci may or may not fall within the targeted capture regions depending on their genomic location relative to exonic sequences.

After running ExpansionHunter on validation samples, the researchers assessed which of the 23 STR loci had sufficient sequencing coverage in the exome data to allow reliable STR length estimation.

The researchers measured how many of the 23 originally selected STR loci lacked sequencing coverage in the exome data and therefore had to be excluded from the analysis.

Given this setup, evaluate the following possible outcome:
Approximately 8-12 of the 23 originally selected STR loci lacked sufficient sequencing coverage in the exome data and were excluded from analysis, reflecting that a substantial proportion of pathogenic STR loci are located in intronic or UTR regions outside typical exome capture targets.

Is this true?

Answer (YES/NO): NO